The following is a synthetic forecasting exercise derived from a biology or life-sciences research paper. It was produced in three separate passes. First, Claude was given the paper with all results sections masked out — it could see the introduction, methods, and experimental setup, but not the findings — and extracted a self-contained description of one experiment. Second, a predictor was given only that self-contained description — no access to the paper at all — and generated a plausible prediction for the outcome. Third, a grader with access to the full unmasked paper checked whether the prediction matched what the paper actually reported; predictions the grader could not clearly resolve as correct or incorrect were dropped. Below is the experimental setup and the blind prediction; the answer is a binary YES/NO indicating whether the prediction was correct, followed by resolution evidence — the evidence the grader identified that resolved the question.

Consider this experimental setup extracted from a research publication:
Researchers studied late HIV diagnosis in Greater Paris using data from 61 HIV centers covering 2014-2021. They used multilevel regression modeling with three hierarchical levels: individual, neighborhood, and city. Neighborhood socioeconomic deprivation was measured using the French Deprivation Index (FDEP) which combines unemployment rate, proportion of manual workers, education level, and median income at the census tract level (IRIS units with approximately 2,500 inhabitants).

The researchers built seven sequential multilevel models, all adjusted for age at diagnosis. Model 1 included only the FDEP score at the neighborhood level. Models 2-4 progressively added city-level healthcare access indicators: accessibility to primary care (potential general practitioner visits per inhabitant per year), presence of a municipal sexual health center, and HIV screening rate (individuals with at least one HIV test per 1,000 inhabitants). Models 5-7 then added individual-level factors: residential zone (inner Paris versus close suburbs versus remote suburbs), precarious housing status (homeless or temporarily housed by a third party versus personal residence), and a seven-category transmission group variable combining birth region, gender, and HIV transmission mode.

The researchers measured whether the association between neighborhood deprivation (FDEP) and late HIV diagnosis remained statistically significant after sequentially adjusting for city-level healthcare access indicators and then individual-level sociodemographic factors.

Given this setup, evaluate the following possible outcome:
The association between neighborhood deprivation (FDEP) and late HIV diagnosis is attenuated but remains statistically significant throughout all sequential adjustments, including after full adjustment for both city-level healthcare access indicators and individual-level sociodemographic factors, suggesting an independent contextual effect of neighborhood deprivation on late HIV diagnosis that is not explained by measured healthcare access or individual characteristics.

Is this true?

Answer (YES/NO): NO